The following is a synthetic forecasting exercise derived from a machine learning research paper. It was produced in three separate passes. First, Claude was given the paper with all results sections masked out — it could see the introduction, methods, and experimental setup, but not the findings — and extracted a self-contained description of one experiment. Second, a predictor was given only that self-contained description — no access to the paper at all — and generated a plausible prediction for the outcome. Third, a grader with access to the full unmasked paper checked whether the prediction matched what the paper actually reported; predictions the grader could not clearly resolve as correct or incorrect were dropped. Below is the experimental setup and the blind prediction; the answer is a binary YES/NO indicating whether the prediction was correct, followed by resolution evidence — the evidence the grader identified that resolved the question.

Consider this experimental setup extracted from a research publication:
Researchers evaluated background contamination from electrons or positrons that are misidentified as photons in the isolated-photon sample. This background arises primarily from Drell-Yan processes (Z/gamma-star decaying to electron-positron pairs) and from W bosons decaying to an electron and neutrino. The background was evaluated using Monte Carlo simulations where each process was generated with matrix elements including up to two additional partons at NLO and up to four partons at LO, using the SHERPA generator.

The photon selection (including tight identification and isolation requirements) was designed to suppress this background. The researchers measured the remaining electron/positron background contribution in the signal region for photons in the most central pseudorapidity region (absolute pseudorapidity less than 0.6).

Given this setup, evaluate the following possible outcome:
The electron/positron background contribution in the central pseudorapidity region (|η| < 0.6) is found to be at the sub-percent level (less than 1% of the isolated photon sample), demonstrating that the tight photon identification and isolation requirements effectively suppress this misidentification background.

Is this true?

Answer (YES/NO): YES